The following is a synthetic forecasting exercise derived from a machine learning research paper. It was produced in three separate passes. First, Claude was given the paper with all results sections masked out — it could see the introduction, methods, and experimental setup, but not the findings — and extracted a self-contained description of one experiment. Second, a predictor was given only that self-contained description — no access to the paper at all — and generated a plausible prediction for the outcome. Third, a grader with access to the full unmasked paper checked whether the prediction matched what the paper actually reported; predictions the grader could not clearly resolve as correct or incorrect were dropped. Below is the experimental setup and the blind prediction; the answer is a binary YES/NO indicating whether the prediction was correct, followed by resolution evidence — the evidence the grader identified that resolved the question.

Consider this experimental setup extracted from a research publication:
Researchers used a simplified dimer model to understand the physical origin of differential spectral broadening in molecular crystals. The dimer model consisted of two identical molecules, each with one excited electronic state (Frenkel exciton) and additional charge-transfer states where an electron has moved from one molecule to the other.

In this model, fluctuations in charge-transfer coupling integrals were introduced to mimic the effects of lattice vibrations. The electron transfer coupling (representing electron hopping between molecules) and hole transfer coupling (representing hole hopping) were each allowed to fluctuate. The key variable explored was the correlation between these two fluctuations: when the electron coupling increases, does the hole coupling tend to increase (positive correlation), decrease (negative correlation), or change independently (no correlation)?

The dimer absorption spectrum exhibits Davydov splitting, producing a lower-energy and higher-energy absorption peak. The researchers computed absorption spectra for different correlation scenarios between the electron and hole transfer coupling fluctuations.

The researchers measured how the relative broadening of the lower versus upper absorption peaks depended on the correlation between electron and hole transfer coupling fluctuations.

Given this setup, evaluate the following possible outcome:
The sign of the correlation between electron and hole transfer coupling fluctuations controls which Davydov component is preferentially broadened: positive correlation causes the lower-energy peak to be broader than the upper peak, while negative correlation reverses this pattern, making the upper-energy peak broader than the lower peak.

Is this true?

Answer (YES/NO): YES